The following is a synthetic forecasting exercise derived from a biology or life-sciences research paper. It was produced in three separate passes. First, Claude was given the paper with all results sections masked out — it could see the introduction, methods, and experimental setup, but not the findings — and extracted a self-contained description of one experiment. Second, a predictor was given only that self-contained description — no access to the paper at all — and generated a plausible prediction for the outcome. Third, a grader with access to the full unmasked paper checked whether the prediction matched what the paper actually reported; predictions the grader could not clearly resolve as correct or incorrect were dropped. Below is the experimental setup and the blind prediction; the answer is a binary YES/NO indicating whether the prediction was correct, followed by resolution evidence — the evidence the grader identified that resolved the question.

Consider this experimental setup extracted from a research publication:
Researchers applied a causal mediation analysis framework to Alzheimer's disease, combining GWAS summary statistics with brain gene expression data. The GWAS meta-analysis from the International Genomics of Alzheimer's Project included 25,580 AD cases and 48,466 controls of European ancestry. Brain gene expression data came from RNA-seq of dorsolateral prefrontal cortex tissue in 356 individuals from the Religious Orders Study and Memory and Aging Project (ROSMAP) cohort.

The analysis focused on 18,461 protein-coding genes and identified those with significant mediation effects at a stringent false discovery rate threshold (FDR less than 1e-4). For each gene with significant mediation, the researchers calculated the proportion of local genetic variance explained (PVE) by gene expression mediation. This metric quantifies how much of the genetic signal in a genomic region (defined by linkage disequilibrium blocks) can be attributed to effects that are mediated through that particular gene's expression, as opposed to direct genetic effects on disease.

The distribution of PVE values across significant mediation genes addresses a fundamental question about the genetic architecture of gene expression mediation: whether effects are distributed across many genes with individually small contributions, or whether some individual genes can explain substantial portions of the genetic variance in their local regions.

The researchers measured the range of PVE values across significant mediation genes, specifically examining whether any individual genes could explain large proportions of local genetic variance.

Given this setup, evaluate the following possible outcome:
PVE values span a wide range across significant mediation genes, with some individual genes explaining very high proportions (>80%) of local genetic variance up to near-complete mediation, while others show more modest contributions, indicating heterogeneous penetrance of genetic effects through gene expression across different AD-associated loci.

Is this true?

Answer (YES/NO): NO